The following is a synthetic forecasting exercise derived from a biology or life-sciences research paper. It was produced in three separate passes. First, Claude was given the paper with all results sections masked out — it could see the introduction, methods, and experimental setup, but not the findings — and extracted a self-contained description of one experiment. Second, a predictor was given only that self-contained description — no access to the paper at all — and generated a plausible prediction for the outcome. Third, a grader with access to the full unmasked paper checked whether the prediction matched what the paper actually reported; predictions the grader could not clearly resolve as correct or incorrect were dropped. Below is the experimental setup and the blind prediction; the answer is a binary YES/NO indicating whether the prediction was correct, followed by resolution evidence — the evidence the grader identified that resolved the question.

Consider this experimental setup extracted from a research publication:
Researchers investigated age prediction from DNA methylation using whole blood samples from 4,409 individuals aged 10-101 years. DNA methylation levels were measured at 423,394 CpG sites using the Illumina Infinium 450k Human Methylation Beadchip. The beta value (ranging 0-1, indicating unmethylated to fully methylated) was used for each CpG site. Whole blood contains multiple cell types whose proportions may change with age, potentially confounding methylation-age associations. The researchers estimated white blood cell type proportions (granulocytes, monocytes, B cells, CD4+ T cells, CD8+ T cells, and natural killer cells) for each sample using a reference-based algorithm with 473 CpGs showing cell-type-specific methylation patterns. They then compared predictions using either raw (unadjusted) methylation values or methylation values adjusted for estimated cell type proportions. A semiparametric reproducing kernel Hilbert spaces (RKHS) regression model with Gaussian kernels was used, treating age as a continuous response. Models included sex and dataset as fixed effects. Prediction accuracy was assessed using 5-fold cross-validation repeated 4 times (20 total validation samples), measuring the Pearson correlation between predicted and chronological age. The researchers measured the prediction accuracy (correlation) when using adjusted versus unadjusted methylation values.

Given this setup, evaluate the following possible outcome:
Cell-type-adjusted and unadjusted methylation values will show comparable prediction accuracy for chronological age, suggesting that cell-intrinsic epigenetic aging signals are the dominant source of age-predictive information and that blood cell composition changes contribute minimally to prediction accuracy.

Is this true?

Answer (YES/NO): NO